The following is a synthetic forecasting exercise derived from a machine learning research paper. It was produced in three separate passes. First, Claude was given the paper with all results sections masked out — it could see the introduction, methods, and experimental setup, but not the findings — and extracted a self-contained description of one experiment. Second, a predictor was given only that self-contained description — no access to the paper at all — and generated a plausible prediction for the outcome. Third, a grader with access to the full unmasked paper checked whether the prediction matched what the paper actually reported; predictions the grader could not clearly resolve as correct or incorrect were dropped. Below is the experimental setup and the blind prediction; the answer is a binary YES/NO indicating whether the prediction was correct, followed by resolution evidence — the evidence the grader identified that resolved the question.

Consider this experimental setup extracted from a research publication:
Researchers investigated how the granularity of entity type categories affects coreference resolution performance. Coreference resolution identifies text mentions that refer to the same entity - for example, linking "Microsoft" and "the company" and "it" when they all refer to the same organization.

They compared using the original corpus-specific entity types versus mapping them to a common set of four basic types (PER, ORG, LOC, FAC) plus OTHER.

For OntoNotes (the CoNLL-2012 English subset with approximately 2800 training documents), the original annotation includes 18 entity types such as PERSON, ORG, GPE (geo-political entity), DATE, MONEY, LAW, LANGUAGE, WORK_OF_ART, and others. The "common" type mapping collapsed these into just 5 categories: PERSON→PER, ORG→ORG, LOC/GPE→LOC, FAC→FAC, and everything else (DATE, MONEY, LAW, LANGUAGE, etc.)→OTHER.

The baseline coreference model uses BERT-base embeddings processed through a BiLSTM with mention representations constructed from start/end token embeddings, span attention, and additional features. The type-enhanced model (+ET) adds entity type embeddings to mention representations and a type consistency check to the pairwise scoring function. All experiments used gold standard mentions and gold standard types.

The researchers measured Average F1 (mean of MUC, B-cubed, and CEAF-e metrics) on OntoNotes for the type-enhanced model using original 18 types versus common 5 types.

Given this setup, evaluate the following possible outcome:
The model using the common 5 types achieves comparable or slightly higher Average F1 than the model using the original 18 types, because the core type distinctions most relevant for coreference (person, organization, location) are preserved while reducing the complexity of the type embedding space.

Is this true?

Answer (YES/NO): NO